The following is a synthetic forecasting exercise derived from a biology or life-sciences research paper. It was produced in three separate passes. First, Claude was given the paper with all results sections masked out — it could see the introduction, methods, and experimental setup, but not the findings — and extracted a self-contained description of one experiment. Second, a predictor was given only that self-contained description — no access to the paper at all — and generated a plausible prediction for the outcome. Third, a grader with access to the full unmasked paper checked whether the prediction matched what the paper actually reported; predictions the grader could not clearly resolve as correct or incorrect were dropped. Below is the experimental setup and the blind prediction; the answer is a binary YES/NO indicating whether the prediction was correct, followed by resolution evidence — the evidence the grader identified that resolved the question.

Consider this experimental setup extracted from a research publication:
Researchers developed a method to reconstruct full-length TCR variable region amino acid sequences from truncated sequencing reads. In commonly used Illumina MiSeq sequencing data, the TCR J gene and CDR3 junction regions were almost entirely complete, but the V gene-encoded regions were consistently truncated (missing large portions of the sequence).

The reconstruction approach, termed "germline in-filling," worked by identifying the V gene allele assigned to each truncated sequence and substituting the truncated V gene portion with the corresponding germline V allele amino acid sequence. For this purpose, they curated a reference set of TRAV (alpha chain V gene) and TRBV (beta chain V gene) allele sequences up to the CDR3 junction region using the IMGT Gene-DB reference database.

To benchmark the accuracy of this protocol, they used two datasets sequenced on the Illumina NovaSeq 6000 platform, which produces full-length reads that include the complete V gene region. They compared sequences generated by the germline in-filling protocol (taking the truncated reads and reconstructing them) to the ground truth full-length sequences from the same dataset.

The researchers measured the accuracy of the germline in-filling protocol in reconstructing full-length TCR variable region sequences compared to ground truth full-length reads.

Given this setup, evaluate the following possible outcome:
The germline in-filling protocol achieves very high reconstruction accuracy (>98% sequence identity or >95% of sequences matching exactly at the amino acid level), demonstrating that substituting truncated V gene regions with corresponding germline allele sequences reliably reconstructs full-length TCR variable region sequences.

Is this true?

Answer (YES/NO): NO